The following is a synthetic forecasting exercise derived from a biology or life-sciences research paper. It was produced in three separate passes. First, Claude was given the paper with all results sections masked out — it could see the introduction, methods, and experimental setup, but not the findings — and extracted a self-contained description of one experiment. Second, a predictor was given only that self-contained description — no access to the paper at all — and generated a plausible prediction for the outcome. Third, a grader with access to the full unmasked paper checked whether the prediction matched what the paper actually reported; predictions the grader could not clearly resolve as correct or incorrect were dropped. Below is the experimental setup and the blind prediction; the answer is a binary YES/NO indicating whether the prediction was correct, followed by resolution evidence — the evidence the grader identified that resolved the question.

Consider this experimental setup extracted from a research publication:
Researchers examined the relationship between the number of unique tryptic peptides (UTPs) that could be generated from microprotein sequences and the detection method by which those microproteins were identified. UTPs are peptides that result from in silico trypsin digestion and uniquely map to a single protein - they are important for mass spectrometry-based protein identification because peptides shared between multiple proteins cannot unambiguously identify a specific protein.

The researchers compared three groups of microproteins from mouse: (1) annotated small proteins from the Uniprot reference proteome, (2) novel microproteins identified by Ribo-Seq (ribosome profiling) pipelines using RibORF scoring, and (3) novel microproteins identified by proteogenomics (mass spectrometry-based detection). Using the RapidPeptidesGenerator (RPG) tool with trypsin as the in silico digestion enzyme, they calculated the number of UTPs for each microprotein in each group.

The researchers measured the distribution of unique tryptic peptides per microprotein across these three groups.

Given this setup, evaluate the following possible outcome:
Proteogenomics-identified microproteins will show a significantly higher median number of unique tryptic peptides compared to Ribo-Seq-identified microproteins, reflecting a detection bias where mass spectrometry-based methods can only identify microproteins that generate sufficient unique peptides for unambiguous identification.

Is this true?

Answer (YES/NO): YES